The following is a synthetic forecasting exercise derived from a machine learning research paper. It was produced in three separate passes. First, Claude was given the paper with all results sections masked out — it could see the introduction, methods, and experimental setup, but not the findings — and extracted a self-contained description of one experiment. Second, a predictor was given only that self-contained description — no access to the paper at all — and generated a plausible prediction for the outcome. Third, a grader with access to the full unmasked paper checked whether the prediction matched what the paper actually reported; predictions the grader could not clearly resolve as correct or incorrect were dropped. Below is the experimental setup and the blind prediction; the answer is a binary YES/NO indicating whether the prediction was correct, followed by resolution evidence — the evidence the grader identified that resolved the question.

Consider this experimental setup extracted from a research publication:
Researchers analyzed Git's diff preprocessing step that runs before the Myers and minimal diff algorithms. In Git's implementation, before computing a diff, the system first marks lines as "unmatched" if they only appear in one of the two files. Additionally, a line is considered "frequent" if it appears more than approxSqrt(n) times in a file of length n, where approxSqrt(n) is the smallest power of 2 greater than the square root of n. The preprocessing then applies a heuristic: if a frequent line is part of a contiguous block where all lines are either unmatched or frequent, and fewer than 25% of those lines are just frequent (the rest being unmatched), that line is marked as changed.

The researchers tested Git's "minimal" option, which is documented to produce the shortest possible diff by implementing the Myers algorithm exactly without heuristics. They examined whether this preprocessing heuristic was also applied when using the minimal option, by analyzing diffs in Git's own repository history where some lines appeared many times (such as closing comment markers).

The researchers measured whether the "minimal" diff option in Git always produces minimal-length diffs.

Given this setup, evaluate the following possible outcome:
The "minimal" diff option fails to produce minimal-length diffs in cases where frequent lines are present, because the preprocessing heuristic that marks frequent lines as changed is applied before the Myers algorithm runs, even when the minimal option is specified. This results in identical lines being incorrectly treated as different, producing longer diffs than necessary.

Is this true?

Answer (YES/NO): YES